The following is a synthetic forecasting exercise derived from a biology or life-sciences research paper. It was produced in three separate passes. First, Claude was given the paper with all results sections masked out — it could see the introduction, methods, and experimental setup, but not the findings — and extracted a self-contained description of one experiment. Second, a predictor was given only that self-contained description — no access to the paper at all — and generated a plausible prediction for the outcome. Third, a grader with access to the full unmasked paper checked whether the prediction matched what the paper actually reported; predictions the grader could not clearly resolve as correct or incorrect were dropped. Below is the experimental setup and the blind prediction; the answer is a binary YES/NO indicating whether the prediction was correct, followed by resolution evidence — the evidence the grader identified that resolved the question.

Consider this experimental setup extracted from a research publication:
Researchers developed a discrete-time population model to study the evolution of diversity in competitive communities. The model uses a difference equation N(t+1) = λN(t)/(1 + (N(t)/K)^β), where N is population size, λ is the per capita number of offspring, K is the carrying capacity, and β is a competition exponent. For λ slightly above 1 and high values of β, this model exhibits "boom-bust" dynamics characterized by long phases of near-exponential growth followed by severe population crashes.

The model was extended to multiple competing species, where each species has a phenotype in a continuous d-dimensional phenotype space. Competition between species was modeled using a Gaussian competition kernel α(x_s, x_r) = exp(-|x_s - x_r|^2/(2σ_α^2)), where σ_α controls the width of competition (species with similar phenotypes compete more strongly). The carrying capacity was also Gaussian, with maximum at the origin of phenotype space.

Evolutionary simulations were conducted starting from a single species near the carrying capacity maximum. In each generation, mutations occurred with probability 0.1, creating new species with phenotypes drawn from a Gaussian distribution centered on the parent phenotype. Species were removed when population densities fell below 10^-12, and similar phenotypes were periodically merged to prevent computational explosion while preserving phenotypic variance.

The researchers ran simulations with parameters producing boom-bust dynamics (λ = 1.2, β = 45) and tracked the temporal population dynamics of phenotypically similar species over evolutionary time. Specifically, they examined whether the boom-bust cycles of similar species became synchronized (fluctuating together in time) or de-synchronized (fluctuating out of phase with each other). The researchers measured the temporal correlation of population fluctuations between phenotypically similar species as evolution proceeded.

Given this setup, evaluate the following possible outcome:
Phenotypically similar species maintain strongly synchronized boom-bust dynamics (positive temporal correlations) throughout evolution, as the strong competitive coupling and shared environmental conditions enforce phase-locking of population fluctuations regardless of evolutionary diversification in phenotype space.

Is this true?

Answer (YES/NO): NO